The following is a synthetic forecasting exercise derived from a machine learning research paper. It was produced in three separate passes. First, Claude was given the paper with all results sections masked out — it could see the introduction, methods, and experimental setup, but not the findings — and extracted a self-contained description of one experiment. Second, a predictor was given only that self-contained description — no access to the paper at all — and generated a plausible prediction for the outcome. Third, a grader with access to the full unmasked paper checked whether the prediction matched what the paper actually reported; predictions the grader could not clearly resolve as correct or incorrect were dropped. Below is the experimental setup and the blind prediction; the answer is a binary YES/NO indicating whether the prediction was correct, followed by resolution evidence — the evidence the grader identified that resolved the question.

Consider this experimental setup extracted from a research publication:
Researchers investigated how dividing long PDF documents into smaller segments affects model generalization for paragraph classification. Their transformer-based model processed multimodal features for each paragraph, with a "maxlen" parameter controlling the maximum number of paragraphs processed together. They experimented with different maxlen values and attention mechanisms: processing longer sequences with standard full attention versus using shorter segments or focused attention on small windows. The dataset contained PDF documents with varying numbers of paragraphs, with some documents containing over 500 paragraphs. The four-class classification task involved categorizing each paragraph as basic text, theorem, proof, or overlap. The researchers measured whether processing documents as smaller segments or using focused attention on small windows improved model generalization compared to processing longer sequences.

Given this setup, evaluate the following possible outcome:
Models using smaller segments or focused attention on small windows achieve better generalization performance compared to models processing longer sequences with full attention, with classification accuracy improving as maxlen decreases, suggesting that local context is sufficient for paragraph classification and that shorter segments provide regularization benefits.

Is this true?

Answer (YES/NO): NO